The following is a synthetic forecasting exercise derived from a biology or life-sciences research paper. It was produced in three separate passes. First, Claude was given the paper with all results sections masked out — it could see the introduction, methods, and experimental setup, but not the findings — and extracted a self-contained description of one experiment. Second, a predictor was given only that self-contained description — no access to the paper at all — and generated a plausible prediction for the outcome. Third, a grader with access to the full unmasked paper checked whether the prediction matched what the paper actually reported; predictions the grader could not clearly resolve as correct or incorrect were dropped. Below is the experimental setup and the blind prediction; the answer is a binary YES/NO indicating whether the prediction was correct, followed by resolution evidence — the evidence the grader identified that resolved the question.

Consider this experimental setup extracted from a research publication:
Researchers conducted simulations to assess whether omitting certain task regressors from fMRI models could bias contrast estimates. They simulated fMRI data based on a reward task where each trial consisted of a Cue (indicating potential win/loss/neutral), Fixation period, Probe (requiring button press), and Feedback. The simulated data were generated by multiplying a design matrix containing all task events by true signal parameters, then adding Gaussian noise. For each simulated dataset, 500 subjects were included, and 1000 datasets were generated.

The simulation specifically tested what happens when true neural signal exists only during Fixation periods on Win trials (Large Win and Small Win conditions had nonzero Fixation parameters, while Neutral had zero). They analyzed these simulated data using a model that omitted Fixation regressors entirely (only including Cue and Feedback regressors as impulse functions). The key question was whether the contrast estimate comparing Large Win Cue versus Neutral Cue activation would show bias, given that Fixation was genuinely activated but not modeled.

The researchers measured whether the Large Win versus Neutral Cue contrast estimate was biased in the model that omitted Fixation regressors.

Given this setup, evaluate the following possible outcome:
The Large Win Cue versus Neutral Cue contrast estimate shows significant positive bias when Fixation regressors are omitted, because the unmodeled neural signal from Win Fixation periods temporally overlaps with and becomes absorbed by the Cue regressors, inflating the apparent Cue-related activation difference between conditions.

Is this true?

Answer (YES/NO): YES